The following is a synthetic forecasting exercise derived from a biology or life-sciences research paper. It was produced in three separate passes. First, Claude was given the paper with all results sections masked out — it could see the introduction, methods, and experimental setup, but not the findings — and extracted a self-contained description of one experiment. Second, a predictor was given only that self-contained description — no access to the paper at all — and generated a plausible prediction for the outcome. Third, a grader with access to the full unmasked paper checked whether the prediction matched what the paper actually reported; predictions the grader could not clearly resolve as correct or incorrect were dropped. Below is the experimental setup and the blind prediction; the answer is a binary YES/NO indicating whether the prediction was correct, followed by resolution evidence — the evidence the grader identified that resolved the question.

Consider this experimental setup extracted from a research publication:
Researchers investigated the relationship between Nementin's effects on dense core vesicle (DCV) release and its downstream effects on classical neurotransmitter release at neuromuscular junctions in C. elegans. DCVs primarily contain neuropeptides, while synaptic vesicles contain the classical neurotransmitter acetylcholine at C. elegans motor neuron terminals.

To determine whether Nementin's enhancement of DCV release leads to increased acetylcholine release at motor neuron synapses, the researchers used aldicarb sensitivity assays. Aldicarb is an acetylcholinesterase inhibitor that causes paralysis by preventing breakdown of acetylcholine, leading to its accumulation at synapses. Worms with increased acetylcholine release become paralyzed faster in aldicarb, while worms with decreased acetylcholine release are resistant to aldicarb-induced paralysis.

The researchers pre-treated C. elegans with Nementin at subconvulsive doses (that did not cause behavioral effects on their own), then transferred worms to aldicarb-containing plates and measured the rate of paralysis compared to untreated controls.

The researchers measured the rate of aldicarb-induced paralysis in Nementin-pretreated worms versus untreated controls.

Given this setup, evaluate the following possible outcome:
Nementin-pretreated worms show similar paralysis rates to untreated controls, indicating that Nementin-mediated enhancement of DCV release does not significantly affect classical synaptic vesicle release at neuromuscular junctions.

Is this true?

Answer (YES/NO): NO